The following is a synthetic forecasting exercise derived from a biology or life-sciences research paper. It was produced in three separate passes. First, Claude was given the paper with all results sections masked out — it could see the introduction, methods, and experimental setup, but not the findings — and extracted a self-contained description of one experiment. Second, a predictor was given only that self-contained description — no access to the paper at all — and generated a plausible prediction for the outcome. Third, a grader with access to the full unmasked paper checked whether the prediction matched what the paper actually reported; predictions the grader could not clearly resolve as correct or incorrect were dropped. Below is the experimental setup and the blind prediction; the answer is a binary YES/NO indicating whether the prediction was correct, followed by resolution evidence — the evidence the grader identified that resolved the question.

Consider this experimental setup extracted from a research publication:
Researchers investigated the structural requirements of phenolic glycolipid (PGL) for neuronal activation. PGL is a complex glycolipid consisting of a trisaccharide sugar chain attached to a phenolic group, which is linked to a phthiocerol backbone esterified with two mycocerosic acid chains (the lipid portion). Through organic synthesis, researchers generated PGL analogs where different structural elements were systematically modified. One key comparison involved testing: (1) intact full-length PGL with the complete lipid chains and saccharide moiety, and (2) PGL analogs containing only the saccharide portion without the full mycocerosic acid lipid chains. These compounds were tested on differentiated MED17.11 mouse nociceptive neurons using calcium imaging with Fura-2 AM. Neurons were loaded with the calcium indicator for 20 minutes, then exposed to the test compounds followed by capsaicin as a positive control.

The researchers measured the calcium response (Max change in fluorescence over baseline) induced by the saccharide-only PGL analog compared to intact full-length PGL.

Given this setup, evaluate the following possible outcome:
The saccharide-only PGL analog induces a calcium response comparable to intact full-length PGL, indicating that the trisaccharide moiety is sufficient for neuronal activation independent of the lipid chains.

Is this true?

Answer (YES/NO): YES